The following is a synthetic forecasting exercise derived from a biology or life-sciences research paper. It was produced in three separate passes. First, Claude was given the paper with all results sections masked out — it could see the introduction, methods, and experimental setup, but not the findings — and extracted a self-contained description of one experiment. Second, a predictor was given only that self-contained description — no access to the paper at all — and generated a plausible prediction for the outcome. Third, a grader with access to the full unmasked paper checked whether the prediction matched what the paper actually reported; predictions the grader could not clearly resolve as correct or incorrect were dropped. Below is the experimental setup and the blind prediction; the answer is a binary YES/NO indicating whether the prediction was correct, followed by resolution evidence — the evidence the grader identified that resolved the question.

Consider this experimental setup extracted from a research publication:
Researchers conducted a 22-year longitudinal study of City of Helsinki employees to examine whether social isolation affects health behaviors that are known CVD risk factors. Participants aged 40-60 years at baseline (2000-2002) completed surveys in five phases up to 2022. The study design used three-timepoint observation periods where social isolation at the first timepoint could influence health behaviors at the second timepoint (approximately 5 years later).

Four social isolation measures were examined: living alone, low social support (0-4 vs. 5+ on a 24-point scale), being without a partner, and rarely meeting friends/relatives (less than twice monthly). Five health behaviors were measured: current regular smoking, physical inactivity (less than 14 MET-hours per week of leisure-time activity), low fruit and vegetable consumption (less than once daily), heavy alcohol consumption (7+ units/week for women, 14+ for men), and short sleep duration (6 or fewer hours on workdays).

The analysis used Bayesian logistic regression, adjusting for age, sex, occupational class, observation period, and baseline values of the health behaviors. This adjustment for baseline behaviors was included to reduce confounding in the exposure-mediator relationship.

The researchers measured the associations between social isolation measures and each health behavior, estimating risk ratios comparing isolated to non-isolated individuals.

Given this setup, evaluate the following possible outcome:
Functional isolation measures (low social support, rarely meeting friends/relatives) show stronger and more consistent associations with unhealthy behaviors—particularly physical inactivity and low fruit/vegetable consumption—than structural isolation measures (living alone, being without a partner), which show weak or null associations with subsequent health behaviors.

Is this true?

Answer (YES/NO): NO